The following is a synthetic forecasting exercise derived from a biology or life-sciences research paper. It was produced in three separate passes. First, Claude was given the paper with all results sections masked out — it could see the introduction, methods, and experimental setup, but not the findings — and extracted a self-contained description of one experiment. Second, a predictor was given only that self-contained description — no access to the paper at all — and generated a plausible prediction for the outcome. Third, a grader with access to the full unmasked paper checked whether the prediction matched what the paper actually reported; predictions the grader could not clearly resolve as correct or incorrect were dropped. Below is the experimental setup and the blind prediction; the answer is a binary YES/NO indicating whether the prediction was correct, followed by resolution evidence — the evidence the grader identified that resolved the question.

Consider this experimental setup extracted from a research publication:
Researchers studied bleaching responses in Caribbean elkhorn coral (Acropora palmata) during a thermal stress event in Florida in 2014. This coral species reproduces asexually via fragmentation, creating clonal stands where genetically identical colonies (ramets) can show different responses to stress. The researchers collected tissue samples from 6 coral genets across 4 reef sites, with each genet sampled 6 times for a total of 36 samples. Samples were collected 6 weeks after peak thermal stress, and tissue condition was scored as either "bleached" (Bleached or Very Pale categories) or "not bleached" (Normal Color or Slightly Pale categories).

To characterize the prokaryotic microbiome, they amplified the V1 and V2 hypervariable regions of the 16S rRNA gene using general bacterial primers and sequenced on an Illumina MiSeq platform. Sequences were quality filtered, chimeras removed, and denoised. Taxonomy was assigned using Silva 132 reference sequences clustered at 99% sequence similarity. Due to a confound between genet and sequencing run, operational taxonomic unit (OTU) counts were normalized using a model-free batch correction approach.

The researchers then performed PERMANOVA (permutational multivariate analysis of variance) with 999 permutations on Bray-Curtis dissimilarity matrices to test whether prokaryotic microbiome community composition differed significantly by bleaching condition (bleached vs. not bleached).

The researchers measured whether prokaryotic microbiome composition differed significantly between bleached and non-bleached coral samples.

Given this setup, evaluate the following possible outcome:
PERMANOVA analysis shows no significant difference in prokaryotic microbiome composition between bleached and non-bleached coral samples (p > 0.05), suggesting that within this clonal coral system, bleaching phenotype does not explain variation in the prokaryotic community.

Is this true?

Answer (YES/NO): YES